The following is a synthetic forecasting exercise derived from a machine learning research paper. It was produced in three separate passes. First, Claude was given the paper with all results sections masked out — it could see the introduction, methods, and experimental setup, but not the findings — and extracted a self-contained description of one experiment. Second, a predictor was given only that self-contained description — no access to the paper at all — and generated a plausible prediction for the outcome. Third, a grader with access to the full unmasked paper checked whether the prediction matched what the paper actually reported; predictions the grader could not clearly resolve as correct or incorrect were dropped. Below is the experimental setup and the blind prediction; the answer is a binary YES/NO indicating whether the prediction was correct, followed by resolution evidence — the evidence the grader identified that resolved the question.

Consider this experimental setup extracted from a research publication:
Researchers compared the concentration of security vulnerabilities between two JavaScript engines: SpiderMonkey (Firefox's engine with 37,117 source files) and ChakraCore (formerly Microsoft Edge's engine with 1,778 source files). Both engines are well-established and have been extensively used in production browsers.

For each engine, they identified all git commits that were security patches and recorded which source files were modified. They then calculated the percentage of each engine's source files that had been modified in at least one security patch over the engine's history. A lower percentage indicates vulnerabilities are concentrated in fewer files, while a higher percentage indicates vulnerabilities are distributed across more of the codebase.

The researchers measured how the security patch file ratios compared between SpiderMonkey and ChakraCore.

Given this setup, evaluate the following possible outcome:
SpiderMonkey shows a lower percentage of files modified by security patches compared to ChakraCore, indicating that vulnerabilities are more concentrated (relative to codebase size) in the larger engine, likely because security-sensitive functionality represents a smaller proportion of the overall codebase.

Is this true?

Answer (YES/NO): YES